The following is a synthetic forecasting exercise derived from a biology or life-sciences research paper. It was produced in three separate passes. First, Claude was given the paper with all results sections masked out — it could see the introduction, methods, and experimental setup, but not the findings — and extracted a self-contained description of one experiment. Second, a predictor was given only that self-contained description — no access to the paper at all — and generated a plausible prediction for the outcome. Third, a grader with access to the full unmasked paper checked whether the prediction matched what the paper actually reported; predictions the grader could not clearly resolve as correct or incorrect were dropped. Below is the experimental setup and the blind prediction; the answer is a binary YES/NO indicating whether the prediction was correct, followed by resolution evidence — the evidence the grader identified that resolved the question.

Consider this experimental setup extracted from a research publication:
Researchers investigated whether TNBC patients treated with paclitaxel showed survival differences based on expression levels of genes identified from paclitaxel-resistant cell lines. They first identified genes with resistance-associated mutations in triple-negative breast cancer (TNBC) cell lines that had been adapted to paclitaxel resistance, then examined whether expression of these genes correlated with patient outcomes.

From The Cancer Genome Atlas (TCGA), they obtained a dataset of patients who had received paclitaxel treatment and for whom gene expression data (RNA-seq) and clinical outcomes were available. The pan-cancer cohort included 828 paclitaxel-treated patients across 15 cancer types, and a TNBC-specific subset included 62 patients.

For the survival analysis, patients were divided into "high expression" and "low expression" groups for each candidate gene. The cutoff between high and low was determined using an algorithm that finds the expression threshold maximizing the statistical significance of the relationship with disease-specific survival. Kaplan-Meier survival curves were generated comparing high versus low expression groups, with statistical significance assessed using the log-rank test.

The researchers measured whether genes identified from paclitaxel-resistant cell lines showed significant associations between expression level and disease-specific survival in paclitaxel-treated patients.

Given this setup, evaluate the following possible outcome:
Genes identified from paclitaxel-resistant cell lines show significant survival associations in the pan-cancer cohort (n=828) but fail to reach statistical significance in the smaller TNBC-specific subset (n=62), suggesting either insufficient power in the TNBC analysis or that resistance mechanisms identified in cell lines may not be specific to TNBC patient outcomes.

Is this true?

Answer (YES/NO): NO